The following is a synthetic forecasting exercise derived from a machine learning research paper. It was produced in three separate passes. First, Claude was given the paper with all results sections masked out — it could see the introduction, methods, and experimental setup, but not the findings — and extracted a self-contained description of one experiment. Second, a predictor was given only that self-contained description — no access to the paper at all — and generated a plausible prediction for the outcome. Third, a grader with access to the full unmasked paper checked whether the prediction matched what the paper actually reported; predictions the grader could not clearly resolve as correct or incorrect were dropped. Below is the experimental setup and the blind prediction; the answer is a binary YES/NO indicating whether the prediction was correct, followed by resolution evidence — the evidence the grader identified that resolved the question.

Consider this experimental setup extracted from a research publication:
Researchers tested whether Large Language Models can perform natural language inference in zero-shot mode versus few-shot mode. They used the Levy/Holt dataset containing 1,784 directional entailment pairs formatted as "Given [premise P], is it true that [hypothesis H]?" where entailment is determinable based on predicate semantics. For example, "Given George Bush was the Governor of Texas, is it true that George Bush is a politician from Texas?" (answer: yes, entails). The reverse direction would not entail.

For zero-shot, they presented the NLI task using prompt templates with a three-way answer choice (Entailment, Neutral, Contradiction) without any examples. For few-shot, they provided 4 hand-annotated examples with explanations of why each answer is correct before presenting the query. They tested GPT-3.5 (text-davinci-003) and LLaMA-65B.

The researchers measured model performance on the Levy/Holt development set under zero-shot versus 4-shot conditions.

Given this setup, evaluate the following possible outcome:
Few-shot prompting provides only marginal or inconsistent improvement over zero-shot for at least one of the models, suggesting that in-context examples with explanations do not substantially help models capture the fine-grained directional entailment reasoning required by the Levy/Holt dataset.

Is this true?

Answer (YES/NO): NO